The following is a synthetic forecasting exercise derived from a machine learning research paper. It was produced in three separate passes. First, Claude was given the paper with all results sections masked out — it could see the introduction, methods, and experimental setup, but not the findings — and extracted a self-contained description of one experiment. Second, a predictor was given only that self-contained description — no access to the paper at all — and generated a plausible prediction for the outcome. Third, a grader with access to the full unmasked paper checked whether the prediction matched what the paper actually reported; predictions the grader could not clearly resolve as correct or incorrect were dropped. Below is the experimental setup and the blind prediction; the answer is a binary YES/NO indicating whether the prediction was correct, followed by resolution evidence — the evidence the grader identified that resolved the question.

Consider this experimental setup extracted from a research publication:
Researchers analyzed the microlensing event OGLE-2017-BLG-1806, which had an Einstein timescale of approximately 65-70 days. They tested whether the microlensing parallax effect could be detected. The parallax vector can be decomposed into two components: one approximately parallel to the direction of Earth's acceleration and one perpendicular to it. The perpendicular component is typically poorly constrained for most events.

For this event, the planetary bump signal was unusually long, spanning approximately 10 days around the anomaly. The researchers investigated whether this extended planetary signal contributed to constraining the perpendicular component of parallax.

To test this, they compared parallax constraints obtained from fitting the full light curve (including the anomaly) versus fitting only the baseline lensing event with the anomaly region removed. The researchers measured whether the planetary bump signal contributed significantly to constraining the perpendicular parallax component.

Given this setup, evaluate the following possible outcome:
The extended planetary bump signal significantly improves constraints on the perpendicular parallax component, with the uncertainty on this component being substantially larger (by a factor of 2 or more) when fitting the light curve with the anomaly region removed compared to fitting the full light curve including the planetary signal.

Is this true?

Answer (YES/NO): YES